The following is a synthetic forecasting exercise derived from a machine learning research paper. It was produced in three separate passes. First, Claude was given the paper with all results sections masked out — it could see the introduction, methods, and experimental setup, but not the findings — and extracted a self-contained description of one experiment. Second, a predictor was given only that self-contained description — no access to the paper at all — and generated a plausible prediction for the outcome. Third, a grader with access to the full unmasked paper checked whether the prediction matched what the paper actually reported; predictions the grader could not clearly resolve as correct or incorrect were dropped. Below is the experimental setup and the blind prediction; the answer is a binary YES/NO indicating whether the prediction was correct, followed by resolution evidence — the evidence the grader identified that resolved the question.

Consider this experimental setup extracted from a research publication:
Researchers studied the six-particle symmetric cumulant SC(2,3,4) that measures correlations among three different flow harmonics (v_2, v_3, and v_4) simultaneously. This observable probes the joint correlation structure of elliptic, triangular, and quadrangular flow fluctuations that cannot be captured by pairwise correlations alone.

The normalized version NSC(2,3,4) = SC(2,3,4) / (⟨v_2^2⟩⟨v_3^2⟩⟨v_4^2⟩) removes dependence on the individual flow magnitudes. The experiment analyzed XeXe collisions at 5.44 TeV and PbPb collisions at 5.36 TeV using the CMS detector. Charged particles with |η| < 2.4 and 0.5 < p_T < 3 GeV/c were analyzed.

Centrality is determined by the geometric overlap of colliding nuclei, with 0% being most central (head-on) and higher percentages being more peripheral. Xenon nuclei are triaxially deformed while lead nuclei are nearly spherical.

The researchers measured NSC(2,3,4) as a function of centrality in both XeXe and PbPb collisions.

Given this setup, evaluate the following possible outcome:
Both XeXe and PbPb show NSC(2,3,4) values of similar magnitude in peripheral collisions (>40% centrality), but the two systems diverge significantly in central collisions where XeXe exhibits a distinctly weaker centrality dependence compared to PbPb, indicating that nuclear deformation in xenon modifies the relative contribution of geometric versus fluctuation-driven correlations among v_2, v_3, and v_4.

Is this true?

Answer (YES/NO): NO